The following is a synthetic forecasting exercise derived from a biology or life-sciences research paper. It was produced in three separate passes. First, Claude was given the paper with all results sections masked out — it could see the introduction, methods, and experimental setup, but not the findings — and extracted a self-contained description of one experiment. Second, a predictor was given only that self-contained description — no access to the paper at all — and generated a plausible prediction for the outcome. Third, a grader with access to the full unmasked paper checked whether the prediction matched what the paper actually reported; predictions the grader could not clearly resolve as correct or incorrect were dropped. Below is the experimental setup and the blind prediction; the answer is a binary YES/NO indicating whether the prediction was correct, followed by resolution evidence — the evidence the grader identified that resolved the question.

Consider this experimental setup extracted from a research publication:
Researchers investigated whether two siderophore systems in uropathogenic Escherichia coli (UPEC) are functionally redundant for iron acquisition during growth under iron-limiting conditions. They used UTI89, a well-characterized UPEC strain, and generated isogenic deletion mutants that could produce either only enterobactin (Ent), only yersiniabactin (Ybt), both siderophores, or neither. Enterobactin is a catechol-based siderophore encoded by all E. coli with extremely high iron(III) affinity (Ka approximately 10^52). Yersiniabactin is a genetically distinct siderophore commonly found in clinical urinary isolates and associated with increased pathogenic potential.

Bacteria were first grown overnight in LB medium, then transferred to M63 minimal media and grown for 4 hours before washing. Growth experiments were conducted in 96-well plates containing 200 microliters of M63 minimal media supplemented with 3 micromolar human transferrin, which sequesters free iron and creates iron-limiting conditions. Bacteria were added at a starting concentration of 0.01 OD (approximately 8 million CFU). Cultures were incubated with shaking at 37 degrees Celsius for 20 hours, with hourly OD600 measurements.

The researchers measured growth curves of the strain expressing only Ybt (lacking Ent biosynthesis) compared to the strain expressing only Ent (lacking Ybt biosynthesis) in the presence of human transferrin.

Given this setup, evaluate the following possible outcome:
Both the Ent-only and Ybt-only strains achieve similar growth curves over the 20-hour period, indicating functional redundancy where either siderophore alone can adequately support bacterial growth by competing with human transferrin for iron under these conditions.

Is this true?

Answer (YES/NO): NO